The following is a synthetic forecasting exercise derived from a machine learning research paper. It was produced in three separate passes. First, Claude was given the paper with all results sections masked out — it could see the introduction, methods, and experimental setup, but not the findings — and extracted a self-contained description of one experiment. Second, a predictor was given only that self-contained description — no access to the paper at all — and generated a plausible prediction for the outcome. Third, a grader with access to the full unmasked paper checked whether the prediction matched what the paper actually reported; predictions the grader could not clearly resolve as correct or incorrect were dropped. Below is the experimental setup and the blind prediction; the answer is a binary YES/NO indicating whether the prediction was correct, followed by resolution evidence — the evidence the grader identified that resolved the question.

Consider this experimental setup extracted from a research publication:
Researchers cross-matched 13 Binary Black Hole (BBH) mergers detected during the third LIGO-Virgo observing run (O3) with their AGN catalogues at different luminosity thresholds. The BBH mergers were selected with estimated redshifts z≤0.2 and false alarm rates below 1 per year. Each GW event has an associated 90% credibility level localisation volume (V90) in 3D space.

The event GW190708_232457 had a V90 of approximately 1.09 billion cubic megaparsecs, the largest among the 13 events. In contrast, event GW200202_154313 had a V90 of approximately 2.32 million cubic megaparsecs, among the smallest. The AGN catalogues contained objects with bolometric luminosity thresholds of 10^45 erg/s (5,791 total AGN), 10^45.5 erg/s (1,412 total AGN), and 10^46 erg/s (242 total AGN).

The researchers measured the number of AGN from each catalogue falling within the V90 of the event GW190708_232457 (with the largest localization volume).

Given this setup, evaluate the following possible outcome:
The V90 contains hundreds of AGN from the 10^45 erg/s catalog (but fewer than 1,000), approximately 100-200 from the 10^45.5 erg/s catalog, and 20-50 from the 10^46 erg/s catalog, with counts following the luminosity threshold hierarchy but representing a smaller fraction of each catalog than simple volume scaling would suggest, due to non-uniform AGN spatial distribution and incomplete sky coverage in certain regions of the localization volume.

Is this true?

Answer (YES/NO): NO